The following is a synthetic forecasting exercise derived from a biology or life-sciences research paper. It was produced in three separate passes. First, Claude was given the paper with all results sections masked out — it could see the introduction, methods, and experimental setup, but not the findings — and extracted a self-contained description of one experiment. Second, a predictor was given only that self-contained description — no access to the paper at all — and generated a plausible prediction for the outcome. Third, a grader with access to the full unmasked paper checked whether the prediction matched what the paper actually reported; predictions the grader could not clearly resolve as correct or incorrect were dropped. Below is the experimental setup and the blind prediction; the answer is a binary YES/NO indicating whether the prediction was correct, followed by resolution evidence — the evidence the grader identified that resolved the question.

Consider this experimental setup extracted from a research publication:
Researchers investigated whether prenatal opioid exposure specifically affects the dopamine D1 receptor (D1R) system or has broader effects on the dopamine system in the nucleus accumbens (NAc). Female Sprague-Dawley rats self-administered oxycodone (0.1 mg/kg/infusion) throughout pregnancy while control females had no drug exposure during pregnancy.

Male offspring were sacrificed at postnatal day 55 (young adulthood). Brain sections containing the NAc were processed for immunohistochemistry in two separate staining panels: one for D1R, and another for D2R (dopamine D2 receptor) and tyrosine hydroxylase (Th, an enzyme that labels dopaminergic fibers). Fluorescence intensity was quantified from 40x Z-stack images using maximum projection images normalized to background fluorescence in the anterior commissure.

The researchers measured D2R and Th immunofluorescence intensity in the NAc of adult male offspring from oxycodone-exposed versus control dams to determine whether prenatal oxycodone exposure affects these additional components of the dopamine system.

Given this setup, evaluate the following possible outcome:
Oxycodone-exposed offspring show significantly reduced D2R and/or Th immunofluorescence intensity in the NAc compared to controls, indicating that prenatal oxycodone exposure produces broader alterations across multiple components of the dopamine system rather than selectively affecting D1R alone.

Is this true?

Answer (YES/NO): NO